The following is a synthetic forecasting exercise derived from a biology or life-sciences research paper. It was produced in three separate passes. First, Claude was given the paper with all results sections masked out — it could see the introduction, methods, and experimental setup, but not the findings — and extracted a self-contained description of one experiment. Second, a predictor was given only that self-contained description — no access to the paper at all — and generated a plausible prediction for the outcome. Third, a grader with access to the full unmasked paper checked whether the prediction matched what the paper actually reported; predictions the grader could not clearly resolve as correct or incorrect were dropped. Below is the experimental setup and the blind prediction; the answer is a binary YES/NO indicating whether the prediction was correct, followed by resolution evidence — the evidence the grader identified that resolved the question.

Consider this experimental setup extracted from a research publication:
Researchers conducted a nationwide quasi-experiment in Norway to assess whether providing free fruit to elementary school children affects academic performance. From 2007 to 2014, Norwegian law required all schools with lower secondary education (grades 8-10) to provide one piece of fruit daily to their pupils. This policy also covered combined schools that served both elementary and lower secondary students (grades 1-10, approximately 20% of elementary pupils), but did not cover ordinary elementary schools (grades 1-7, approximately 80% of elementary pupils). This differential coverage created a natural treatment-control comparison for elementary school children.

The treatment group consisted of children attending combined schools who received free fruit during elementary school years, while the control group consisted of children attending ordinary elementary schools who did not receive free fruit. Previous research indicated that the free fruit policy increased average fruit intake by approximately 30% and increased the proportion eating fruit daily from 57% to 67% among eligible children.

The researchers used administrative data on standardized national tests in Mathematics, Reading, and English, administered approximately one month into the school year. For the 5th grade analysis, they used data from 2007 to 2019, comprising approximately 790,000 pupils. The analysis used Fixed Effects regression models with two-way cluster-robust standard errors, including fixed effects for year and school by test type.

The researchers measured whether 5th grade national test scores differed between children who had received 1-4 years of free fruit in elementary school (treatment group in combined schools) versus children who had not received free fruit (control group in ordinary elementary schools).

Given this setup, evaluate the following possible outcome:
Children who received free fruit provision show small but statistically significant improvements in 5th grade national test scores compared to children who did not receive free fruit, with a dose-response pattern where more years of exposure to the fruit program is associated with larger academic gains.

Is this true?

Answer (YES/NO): NO